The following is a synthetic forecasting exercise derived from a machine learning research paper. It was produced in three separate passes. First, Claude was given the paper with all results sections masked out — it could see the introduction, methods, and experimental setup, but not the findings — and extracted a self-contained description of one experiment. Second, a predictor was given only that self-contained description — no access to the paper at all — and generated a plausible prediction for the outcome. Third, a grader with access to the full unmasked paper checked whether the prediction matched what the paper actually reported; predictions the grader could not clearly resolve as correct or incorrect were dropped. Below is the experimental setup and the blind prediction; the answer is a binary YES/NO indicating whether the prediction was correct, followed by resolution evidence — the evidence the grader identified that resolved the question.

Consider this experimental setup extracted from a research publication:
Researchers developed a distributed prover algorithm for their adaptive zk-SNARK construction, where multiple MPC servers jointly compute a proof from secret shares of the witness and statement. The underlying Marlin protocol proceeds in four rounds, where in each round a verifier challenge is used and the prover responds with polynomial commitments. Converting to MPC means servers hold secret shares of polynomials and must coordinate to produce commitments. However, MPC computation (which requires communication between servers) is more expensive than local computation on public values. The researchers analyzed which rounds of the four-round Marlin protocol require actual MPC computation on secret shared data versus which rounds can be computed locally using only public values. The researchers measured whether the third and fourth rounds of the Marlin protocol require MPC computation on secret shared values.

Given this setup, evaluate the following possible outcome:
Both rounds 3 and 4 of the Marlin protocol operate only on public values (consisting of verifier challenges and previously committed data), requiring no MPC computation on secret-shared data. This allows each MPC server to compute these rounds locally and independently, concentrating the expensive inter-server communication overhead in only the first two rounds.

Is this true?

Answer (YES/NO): YES